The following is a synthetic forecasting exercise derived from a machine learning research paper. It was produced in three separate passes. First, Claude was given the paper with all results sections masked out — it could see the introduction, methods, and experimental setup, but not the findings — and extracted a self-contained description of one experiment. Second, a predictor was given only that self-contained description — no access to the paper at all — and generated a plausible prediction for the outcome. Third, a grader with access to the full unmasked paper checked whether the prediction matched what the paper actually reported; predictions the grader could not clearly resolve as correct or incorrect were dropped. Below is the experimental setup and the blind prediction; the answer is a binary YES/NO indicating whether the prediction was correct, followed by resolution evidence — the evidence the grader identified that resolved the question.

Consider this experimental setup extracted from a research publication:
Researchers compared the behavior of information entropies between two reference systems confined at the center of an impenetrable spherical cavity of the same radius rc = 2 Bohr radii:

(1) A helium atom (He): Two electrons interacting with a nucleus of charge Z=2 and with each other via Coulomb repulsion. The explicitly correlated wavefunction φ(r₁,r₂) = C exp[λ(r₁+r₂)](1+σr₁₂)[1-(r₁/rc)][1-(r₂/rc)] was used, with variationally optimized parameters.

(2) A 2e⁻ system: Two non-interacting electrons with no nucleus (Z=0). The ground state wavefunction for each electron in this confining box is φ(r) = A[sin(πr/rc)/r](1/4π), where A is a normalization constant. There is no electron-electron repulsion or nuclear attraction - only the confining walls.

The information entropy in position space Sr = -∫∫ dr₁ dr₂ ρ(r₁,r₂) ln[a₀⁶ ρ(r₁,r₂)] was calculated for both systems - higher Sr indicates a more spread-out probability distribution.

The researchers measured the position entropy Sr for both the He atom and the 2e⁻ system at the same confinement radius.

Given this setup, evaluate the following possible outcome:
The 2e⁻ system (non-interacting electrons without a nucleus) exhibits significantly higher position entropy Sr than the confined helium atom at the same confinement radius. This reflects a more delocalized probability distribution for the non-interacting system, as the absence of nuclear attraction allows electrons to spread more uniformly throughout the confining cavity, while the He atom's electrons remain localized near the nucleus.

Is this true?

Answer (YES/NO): YES